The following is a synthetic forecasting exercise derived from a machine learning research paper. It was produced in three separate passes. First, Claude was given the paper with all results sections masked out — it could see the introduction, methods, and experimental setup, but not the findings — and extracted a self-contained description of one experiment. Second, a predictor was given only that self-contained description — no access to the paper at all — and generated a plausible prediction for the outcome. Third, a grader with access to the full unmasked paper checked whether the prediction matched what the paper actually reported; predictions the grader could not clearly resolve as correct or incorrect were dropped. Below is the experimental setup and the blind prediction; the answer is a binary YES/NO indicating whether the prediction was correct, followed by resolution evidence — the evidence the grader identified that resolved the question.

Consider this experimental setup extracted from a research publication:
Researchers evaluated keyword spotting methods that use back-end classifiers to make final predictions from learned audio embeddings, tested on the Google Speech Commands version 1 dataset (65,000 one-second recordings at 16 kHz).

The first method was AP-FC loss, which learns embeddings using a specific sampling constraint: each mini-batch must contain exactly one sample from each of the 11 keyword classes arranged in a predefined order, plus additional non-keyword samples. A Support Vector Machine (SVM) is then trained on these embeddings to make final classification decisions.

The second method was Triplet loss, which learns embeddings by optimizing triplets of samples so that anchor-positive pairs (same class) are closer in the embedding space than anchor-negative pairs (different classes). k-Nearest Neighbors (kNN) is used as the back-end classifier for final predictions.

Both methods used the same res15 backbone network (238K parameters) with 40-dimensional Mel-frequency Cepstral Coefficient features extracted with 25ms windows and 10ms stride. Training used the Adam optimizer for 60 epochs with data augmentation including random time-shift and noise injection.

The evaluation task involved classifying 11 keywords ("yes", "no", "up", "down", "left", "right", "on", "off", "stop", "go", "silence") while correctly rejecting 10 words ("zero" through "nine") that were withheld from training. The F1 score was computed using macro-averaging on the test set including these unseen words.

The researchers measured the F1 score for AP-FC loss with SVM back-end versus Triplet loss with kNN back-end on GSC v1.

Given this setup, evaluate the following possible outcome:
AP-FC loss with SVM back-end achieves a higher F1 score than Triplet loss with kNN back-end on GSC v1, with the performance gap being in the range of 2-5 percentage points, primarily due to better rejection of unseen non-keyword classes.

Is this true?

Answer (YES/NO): NO